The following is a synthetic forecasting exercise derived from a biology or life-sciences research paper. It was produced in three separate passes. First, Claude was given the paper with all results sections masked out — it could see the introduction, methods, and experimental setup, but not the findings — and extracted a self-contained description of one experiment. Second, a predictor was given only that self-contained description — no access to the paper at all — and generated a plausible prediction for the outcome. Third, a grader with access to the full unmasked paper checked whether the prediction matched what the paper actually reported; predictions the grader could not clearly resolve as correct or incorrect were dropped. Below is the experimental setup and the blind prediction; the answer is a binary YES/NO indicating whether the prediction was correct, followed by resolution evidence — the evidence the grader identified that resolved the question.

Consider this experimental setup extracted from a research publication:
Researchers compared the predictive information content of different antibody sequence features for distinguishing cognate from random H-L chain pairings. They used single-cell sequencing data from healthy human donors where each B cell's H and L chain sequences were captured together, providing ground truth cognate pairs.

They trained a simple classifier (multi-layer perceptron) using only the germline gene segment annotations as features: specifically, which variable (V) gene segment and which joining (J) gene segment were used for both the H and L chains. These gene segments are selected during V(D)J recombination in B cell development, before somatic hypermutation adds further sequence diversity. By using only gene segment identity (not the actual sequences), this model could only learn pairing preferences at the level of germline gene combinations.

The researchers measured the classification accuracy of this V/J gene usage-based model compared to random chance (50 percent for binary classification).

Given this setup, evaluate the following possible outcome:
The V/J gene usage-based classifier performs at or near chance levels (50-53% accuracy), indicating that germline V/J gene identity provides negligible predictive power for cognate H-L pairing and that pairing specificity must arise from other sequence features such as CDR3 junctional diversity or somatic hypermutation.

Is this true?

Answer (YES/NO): YES